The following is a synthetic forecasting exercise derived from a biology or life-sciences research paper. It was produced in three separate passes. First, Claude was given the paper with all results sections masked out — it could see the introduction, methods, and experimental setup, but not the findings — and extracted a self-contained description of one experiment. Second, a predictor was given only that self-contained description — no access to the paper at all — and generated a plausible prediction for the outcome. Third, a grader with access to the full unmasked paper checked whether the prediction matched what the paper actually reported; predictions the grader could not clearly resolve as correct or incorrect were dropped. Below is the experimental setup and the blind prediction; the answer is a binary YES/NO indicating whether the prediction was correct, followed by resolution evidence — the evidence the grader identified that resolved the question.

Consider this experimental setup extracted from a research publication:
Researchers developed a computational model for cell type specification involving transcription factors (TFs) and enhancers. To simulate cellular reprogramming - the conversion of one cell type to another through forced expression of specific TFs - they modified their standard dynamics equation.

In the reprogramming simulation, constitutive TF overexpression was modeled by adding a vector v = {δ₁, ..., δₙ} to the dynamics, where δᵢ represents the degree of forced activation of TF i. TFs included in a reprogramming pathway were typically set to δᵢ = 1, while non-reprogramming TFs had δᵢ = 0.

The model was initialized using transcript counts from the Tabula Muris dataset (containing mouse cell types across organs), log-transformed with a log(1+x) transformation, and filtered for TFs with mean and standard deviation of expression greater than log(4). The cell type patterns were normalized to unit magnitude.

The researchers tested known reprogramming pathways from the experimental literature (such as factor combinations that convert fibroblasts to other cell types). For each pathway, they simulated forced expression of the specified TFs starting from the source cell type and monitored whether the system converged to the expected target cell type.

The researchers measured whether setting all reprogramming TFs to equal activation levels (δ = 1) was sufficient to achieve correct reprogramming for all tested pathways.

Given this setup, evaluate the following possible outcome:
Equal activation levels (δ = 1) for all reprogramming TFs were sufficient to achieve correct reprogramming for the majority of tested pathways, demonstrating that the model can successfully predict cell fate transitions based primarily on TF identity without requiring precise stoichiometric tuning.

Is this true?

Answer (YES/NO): YES